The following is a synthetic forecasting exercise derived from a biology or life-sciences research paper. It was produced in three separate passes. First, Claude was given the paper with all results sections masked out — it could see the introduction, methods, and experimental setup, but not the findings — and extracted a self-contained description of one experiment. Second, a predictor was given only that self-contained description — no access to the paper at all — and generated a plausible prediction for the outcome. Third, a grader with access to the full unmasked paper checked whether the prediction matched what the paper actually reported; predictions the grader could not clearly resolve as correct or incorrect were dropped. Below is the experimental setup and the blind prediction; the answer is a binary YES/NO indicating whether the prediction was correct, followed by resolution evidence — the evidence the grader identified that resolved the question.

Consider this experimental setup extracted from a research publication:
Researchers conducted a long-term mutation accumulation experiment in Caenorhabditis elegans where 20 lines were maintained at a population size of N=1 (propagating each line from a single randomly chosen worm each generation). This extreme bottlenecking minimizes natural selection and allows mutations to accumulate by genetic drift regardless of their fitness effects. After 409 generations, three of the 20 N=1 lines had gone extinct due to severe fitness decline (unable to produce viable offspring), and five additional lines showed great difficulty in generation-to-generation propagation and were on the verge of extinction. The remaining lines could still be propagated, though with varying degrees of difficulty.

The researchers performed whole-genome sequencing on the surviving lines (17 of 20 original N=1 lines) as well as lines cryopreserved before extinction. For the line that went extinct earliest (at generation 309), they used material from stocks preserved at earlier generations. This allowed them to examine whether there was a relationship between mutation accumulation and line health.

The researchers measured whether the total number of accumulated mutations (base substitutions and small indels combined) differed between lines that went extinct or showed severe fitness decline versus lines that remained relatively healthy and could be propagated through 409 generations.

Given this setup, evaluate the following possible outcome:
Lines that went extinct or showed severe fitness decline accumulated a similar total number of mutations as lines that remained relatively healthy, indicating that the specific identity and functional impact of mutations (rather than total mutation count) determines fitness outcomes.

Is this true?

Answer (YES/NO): YES